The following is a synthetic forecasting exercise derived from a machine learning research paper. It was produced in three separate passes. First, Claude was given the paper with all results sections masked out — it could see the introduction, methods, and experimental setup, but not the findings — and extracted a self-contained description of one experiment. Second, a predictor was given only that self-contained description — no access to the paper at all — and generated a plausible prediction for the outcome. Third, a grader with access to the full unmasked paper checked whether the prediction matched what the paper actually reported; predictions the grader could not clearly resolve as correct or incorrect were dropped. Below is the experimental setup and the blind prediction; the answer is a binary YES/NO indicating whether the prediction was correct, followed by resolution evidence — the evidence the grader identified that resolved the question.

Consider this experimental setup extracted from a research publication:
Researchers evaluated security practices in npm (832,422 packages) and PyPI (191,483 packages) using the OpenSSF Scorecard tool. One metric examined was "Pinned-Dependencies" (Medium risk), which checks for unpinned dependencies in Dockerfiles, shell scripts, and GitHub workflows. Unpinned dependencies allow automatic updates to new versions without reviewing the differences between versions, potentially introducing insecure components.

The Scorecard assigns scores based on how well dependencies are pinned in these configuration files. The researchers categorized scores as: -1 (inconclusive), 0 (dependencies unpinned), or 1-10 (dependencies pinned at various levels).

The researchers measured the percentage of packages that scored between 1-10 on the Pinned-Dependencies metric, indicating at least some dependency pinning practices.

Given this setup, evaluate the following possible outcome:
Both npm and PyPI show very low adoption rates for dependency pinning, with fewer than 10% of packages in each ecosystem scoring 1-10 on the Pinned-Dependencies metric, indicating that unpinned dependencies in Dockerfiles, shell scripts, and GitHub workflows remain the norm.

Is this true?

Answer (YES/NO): NO